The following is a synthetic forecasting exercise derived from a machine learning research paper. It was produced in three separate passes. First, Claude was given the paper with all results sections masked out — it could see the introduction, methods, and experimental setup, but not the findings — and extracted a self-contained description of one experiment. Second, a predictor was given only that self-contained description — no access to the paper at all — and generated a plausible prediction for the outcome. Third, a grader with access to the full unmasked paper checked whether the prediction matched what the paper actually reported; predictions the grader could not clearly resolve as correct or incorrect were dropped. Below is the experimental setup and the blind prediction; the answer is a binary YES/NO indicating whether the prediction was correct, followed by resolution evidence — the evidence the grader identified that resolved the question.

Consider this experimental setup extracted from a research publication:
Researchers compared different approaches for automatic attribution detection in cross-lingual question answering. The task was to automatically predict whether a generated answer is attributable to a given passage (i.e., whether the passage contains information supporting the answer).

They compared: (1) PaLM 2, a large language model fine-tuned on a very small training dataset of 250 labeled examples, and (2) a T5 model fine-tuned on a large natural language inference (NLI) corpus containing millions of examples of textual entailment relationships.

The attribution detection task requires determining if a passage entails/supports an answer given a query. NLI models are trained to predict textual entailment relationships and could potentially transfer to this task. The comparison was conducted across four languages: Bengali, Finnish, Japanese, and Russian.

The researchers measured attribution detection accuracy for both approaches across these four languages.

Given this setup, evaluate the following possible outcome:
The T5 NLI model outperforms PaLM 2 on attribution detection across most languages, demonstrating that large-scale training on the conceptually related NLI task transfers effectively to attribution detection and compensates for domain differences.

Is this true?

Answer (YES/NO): NO